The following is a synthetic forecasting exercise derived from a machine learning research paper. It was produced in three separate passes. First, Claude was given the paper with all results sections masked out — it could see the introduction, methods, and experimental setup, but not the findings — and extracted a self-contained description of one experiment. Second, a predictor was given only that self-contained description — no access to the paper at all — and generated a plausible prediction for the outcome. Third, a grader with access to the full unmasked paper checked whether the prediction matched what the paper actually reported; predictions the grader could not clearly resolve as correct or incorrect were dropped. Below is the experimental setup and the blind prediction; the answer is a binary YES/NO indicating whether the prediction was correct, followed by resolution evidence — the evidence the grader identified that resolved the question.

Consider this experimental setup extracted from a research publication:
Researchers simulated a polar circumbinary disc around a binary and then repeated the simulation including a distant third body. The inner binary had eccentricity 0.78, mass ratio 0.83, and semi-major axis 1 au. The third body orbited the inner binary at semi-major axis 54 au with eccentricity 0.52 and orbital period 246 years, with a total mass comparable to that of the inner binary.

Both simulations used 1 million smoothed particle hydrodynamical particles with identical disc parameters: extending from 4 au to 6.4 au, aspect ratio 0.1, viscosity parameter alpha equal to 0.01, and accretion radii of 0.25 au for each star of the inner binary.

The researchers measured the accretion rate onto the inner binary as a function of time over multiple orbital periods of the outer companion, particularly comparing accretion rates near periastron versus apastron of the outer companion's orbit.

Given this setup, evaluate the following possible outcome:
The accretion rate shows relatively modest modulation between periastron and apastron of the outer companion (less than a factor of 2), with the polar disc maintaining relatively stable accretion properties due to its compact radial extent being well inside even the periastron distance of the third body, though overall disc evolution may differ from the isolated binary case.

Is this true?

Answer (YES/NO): YES